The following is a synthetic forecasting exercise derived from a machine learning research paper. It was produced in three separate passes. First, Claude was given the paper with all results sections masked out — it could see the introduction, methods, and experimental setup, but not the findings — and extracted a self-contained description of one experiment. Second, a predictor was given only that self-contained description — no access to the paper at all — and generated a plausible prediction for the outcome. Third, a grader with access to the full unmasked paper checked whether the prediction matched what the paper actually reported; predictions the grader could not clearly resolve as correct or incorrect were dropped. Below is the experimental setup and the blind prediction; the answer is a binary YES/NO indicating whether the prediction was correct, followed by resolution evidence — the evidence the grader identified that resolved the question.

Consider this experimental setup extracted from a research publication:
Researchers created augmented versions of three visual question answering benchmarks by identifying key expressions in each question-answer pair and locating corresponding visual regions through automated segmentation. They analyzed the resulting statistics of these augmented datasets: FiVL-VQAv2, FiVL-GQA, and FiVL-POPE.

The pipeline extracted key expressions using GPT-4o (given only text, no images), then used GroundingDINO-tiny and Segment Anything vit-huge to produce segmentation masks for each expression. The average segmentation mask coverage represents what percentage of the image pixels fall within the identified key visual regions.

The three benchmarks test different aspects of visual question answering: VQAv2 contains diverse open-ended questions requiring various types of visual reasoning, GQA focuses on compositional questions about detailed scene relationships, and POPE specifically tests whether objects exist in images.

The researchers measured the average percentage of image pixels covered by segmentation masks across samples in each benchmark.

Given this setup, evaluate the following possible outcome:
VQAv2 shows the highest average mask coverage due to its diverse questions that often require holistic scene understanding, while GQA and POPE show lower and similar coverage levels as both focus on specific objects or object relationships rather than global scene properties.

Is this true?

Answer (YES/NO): NO